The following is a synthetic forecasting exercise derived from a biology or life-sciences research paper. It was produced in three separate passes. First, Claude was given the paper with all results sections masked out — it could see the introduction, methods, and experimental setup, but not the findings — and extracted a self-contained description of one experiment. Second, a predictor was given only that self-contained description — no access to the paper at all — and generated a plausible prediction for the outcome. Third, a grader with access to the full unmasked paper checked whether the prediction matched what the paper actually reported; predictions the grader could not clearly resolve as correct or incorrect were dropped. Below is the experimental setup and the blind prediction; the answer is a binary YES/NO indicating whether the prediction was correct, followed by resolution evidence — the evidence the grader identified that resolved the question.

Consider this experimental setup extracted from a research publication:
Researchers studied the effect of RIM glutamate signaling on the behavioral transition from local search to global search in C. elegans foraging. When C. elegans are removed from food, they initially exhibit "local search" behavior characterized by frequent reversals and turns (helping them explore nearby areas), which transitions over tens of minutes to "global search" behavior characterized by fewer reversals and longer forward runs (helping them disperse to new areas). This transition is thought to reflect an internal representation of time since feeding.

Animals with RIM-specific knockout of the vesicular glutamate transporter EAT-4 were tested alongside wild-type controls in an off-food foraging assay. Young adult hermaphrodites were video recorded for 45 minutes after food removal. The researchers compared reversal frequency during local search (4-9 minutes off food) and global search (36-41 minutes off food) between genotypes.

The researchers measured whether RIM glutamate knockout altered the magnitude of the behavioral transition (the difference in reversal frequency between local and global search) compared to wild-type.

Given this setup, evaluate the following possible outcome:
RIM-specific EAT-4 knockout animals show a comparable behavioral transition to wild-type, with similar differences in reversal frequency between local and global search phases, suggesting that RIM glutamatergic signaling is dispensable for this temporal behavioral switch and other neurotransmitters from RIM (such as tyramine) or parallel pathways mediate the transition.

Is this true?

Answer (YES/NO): NO